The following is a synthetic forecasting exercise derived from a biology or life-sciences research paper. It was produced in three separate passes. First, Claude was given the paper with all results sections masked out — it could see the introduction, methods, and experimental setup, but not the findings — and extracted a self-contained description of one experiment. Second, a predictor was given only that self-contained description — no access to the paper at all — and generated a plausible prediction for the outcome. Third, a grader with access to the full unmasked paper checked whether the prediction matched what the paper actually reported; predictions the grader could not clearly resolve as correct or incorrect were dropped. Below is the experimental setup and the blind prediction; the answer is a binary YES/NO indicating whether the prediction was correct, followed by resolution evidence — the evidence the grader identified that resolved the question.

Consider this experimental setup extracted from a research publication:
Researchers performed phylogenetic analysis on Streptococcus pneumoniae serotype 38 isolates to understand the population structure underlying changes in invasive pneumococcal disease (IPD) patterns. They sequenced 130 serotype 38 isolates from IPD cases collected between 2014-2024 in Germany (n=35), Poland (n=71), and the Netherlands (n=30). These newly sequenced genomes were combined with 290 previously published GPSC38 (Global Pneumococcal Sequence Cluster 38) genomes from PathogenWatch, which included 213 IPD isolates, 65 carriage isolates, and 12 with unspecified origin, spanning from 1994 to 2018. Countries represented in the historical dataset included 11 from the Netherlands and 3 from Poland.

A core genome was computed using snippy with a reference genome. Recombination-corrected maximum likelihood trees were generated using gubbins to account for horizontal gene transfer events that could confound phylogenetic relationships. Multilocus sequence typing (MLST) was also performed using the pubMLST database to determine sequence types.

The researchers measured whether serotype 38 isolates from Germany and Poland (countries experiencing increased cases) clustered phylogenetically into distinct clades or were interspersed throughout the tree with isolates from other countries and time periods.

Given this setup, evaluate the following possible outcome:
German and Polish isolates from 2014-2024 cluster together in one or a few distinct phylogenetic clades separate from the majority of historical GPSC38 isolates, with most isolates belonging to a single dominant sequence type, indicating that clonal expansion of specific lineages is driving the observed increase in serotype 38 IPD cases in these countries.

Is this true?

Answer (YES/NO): NO